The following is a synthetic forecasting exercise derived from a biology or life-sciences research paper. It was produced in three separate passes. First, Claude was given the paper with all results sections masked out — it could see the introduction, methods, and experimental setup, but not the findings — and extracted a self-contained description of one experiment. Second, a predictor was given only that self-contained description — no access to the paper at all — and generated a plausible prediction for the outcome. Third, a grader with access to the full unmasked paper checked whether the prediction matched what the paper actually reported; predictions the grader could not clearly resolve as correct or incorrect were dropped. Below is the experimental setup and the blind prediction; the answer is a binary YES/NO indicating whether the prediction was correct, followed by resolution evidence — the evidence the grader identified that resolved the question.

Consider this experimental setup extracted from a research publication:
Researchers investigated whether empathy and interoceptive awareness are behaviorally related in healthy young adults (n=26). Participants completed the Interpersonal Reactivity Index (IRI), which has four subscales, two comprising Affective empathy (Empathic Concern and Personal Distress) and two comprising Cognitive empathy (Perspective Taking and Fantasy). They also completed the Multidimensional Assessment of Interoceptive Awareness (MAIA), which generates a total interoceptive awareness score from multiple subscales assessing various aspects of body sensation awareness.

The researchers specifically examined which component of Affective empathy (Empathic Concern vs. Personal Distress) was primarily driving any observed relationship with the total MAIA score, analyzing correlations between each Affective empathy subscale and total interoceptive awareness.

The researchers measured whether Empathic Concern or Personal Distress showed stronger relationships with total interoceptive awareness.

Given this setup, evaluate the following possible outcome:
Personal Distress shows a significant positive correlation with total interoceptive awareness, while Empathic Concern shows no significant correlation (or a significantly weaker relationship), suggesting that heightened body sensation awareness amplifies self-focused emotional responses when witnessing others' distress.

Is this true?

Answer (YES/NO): NO